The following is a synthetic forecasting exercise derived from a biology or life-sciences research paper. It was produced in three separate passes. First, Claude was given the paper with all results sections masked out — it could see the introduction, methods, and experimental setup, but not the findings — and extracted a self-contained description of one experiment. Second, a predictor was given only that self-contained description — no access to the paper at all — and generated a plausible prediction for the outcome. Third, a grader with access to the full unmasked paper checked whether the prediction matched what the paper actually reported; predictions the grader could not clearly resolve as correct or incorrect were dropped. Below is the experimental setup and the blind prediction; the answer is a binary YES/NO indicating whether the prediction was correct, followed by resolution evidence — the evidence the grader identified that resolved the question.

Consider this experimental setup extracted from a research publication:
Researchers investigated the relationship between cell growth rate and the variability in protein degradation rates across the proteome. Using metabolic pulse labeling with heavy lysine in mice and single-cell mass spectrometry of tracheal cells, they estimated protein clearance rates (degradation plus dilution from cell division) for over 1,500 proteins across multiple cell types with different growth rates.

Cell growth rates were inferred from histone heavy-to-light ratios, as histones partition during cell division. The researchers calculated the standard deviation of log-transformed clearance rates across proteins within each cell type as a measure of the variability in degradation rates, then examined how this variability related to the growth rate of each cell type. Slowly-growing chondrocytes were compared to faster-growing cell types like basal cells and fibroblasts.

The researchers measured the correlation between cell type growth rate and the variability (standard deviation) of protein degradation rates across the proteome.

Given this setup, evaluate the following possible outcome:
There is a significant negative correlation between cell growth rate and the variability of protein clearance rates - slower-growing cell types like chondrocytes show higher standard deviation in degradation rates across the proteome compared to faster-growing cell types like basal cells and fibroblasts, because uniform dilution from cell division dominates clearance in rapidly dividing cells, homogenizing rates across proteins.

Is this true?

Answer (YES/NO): YES